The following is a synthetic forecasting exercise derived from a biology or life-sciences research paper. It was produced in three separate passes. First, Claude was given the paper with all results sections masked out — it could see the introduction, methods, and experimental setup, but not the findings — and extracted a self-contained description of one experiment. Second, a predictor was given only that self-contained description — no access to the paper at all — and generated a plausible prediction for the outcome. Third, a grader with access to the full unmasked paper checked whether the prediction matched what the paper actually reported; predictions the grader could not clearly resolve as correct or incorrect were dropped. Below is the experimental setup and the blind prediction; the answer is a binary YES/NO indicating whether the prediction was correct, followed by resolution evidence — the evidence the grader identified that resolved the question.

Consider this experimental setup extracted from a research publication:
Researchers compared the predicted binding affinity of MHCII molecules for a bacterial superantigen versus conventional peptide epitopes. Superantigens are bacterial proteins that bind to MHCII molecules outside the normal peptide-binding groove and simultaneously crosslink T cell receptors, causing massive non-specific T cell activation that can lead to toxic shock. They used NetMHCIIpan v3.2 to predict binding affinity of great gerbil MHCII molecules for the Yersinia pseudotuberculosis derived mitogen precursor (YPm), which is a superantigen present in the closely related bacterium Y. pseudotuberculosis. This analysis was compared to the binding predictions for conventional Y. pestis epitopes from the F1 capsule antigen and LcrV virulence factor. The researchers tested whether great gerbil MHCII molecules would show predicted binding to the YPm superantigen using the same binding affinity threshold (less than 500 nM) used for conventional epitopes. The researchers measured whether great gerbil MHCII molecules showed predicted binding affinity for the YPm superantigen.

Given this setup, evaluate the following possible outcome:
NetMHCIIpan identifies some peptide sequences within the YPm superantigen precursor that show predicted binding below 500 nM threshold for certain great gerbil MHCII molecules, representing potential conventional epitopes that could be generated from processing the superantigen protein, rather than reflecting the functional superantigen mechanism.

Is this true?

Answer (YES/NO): YES